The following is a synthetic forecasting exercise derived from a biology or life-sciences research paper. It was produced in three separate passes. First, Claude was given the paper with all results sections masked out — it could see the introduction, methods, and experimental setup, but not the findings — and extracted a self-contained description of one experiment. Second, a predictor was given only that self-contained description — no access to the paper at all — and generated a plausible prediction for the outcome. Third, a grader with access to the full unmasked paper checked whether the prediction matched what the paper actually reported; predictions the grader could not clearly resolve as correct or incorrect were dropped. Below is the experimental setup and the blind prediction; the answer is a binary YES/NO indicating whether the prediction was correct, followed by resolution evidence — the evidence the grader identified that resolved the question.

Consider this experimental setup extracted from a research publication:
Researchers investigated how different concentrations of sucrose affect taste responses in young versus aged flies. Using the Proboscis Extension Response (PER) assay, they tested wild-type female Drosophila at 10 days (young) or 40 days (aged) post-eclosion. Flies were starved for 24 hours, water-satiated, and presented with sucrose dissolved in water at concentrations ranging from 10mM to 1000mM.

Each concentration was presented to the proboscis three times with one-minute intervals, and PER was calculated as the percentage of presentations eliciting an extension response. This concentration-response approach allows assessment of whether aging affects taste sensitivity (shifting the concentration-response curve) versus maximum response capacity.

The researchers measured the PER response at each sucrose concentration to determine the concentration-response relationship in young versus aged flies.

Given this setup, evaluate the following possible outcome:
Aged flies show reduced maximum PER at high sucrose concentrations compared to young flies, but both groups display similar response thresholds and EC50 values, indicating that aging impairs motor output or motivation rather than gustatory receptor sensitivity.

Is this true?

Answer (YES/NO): NO